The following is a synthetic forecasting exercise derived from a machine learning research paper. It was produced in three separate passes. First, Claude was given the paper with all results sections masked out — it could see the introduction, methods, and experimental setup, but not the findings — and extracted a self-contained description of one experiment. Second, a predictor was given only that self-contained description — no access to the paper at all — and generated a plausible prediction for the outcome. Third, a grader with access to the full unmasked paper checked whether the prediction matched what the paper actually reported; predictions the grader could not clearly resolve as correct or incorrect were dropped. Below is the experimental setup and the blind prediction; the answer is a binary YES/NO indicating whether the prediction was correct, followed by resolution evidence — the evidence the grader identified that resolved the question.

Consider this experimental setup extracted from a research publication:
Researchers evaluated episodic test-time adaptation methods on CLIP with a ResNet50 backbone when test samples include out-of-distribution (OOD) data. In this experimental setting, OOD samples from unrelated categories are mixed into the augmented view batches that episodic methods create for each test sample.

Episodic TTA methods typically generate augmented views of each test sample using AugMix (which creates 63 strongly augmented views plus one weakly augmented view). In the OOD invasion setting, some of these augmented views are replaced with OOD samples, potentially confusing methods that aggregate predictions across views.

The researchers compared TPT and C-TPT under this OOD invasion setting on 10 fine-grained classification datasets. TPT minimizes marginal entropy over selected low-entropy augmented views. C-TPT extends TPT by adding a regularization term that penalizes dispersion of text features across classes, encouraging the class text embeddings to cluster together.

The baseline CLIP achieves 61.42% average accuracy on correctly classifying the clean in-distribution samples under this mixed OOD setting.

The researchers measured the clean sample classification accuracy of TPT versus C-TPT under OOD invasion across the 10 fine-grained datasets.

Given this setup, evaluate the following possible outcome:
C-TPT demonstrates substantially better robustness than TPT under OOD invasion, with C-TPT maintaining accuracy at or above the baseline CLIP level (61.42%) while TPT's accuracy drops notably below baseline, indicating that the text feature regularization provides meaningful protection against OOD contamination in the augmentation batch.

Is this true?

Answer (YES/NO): NO